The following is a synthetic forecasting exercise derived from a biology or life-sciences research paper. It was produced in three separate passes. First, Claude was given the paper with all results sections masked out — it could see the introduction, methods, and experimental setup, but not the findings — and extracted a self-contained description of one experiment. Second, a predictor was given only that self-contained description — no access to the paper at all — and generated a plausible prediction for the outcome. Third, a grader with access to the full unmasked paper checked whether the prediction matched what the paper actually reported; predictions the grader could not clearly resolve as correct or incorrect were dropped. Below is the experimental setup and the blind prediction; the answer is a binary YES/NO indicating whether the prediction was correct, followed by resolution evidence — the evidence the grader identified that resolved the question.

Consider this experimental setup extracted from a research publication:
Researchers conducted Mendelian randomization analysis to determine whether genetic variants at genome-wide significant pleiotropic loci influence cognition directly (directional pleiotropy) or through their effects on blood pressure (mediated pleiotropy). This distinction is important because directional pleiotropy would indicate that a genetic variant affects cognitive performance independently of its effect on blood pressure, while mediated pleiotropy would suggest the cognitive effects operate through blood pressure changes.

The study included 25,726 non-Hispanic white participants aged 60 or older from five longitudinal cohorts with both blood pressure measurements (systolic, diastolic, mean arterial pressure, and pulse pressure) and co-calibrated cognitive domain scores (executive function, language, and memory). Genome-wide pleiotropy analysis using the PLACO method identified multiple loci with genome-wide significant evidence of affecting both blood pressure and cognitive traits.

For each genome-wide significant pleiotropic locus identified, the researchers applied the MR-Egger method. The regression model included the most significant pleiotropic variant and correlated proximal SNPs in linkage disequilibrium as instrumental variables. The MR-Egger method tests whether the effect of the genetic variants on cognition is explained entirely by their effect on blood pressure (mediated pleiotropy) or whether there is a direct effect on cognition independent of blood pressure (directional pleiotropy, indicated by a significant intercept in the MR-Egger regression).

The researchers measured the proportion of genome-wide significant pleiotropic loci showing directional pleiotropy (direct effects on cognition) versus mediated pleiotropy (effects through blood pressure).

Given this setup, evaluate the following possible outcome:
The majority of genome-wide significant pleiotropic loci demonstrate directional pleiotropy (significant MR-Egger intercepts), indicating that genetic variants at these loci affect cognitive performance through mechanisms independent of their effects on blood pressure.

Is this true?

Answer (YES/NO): NO